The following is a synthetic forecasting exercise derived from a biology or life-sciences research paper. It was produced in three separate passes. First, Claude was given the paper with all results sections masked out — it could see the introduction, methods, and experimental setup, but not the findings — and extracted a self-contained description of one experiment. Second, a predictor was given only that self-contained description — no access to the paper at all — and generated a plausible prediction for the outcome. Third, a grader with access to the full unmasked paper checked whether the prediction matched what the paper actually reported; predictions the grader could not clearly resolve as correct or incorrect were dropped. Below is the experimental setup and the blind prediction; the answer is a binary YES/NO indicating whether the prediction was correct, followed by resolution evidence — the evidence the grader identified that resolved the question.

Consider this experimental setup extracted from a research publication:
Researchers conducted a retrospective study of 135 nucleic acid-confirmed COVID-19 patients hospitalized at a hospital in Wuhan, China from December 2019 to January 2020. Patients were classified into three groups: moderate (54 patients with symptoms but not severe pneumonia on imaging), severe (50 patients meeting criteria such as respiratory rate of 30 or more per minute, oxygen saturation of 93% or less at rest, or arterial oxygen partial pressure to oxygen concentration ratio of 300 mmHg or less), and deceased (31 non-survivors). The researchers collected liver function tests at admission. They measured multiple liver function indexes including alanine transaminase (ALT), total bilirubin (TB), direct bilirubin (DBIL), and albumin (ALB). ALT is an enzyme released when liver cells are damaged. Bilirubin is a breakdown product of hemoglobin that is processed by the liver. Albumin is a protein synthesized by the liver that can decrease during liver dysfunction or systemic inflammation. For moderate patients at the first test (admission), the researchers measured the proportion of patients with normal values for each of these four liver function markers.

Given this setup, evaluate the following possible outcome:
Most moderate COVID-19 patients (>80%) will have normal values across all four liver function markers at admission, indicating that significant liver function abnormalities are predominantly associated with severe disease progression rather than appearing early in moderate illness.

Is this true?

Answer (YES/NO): NO